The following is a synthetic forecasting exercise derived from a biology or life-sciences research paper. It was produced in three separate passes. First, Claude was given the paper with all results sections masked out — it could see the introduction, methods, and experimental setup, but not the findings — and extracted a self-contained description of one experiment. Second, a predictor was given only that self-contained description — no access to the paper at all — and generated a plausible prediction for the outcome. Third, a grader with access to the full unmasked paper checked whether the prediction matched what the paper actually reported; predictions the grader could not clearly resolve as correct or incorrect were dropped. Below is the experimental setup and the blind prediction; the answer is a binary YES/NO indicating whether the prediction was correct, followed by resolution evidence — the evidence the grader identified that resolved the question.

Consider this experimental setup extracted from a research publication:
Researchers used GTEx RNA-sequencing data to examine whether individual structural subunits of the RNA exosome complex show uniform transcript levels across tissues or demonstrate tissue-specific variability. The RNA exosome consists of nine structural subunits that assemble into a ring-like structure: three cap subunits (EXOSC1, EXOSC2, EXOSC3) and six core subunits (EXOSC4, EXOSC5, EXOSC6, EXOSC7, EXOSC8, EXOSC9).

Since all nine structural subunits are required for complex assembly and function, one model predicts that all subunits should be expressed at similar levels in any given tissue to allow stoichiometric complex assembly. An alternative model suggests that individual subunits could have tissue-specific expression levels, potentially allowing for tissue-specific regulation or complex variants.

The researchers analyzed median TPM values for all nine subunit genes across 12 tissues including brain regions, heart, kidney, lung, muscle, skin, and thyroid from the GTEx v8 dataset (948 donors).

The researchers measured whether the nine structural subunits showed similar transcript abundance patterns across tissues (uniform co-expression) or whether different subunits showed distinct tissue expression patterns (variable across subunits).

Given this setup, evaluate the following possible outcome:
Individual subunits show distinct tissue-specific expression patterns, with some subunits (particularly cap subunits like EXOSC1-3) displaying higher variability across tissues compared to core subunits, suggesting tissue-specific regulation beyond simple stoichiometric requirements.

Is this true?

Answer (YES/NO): NO